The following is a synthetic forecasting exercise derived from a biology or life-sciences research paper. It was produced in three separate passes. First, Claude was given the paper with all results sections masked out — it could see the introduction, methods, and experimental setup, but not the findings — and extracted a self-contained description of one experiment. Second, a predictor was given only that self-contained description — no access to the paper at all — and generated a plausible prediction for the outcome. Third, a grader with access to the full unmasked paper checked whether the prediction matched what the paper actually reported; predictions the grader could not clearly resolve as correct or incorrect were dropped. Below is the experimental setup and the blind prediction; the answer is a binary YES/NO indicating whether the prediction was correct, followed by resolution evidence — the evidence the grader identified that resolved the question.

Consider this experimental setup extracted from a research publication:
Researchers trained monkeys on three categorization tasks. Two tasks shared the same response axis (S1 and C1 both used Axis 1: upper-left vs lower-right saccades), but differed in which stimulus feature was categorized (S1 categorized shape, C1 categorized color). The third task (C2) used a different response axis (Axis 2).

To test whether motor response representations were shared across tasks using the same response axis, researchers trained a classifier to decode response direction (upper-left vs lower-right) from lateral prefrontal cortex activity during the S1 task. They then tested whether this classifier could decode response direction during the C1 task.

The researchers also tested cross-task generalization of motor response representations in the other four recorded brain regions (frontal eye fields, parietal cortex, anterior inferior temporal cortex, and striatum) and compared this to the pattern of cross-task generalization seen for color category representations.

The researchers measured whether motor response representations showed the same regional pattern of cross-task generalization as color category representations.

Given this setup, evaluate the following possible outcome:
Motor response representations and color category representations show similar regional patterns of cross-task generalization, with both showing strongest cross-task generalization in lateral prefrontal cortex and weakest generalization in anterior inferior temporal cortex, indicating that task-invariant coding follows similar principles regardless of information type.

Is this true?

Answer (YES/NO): NO